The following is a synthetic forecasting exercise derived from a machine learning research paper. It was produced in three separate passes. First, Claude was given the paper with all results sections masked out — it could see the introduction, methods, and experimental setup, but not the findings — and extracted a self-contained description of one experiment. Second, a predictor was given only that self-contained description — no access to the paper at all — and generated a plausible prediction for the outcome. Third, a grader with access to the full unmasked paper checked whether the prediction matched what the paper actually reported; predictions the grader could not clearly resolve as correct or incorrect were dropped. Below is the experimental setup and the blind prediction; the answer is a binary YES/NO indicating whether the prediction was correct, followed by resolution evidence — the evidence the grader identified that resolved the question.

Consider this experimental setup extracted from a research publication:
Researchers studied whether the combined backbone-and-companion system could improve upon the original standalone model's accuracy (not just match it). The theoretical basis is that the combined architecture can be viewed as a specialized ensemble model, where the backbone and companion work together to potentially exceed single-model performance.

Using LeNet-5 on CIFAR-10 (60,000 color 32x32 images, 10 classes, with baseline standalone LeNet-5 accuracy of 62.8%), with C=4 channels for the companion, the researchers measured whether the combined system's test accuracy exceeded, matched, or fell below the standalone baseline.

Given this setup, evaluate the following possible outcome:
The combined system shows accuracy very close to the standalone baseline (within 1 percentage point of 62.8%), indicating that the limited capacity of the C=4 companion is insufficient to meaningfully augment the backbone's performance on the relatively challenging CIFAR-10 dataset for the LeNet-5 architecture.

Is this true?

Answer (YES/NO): NO